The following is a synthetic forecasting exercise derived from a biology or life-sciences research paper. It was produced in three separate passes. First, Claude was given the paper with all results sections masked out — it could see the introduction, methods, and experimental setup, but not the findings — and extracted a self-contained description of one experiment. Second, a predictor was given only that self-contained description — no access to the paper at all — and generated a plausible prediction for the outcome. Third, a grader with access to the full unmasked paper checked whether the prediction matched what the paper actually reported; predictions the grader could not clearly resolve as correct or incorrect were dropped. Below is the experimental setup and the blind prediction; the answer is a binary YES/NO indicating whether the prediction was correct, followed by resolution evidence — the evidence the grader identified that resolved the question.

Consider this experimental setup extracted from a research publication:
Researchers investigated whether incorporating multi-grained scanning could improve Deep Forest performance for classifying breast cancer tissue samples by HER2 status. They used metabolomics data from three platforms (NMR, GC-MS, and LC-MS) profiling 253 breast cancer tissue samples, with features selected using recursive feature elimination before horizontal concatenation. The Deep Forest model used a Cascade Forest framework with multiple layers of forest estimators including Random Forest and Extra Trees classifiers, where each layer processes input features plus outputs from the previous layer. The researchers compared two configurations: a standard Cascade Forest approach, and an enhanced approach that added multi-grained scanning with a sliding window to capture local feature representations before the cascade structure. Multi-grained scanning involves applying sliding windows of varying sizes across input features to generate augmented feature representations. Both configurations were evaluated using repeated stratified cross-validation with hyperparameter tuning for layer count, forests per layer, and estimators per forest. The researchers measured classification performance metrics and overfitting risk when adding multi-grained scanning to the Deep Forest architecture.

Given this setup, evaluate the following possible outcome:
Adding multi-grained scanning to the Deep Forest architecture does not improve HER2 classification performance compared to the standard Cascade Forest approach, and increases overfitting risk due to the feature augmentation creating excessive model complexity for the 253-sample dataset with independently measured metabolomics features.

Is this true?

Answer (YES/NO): YES